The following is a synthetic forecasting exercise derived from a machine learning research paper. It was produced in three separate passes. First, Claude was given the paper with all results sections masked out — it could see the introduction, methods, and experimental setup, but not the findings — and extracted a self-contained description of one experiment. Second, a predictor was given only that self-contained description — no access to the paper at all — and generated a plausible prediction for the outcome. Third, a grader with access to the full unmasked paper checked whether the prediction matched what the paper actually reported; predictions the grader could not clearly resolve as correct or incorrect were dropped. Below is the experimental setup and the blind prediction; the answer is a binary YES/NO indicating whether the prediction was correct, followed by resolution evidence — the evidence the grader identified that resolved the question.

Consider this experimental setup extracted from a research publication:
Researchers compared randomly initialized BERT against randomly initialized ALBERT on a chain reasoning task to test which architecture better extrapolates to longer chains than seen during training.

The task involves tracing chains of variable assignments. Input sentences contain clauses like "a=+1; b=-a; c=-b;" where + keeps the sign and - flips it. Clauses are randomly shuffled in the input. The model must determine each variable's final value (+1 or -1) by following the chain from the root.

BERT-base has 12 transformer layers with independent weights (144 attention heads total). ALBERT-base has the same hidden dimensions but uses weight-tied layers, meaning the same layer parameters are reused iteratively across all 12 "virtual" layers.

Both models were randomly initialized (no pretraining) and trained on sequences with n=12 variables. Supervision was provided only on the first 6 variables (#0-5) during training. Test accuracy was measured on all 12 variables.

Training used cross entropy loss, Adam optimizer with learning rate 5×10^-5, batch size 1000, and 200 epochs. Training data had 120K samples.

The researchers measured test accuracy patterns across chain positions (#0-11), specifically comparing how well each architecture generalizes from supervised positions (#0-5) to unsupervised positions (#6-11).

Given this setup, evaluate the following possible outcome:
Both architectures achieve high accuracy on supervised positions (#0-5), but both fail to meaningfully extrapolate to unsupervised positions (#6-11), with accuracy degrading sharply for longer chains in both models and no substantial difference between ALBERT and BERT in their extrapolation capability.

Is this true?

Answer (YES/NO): NO